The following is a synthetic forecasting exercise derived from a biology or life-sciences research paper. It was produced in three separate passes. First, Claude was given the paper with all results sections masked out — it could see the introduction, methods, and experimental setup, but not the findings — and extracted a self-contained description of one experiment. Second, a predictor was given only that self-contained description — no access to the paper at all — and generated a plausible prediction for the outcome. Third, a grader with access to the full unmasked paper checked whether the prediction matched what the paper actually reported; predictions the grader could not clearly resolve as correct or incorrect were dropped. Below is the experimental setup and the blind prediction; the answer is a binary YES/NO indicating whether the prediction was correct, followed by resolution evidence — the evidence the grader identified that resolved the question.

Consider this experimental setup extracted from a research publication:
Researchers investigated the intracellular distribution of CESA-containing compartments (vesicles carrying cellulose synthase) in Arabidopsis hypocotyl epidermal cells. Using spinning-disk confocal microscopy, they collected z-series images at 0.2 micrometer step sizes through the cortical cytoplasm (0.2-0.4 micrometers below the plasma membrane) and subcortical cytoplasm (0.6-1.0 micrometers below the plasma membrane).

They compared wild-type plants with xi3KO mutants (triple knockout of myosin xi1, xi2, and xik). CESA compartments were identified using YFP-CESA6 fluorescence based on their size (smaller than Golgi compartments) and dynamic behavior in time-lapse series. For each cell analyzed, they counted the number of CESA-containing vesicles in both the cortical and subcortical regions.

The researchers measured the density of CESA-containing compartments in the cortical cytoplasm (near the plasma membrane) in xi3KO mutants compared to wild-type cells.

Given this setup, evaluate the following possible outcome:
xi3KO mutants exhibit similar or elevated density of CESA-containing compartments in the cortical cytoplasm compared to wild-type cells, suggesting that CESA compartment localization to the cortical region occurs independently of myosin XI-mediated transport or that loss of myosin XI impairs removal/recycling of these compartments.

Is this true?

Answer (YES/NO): YES